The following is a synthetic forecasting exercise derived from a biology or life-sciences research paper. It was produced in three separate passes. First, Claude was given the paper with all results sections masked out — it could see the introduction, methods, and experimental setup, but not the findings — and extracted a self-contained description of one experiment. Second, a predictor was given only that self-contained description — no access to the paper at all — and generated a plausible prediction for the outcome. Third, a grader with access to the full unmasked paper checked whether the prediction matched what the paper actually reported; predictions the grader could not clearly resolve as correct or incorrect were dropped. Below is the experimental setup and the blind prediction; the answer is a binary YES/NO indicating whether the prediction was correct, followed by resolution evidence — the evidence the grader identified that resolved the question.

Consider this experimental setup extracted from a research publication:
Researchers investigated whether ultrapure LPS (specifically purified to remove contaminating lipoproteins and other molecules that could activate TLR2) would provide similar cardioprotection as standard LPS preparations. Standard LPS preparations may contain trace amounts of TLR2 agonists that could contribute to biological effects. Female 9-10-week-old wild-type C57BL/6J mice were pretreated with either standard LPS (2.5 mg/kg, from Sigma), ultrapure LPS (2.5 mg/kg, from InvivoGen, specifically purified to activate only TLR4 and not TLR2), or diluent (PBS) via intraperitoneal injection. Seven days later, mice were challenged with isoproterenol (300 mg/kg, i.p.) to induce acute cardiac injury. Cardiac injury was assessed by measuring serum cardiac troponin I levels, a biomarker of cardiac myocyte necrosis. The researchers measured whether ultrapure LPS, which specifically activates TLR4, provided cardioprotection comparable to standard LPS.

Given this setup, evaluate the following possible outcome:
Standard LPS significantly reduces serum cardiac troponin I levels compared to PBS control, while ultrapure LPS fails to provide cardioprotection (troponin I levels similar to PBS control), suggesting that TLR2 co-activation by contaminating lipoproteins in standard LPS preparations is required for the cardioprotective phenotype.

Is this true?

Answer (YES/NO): NO